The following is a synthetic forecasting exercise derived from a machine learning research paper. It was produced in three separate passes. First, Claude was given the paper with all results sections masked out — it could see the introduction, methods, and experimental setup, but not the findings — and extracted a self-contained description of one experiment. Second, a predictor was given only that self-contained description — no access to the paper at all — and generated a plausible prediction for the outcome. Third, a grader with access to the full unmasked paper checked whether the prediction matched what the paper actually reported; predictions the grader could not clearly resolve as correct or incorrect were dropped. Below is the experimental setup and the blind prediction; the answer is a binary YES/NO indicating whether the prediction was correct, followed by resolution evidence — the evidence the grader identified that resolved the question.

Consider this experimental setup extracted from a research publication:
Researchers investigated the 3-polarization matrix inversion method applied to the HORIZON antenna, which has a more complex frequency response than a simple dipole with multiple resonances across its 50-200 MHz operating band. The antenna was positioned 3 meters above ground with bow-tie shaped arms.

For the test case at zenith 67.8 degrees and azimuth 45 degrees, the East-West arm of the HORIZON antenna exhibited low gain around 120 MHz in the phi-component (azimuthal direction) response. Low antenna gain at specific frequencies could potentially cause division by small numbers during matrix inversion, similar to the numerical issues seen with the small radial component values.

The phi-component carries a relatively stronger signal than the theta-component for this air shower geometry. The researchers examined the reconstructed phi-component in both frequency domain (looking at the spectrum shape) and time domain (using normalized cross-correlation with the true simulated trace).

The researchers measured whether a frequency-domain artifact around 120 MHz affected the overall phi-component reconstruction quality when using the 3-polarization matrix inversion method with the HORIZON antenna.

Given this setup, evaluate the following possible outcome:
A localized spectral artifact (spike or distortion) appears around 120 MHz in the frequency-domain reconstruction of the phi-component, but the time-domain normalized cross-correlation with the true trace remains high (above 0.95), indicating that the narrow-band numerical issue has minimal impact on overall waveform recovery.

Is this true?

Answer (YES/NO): YES